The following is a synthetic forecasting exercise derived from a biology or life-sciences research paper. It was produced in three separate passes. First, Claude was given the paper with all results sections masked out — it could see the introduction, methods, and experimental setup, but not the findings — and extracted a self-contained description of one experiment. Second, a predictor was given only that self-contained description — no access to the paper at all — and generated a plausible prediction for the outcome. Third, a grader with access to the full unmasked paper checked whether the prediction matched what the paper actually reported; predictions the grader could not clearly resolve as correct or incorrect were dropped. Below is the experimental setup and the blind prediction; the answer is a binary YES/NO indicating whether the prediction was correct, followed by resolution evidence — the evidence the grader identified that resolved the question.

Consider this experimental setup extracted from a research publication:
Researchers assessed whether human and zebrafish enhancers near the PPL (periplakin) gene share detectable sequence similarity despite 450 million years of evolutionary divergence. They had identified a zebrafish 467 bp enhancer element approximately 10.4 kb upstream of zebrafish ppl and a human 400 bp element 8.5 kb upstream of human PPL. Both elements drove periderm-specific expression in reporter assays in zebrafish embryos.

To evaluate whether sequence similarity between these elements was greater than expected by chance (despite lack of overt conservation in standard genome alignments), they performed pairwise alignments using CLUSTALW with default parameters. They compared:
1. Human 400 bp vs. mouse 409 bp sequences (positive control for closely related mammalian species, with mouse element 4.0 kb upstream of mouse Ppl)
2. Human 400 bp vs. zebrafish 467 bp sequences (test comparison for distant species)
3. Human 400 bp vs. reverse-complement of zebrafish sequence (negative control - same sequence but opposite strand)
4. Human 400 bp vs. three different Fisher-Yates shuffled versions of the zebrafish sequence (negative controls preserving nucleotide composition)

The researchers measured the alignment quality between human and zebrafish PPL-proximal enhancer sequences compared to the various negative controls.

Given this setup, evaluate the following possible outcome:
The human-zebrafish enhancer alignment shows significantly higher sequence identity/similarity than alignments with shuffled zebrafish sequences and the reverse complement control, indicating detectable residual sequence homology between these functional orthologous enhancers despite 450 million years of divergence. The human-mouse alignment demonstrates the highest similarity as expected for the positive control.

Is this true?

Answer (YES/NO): NO